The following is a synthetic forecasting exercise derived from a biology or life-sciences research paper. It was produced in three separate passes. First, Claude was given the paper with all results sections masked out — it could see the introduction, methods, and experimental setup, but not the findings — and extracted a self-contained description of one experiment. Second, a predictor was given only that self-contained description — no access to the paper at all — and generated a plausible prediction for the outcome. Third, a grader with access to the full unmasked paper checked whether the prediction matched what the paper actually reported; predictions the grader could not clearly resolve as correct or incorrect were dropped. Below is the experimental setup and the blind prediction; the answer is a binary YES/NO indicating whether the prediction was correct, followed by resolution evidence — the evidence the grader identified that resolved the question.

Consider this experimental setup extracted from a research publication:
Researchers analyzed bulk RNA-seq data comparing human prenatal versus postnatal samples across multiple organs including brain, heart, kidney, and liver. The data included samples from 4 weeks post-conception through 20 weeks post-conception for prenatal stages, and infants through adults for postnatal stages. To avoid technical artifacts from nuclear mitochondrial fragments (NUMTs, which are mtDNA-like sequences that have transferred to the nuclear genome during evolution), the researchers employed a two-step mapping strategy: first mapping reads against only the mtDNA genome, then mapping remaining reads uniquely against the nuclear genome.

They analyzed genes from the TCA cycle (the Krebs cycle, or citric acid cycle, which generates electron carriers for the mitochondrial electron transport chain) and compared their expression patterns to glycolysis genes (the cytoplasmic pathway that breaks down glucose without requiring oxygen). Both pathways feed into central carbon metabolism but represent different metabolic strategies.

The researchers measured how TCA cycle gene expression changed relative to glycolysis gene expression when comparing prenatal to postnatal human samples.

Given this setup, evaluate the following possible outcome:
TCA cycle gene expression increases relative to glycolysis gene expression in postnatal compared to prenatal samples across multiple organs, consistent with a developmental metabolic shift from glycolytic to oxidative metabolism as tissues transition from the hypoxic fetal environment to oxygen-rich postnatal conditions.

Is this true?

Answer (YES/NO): YES